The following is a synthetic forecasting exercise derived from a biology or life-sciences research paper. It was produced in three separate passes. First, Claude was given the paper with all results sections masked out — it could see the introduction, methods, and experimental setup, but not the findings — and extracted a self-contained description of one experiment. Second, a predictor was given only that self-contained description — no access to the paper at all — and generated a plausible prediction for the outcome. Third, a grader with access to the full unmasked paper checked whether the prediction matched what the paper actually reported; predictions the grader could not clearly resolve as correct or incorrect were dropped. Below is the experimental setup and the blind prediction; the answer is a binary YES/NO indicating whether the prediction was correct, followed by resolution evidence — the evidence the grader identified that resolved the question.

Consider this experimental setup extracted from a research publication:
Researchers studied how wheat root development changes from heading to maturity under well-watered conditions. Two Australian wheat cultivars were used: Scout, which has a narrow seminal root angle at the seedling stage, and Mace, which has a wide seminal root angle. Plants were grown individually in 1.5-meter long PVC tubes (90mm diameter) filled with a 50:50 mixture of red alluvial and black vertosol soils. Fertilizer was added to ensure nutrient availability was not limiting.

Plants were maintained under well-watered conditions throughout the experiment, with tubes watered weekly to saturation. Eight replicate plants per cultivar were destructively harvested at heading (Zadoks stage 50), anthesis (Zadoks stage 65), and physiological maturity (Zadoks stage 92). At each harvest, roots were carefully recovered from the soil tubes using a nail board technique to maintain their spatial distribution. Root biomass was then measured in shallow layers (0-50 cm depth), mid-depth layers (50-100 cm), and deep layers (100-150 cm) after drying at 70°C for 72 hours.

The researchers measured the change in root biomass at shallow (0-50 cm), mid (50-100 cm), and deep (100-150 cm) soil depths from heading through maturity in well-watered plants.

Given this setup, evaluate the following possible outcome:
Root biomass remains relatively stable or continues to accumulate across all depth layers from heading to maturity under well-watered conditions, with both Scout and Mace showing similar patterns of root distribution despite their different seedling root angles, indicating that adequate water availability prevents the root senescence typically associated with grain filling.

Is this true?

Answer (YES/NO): NO